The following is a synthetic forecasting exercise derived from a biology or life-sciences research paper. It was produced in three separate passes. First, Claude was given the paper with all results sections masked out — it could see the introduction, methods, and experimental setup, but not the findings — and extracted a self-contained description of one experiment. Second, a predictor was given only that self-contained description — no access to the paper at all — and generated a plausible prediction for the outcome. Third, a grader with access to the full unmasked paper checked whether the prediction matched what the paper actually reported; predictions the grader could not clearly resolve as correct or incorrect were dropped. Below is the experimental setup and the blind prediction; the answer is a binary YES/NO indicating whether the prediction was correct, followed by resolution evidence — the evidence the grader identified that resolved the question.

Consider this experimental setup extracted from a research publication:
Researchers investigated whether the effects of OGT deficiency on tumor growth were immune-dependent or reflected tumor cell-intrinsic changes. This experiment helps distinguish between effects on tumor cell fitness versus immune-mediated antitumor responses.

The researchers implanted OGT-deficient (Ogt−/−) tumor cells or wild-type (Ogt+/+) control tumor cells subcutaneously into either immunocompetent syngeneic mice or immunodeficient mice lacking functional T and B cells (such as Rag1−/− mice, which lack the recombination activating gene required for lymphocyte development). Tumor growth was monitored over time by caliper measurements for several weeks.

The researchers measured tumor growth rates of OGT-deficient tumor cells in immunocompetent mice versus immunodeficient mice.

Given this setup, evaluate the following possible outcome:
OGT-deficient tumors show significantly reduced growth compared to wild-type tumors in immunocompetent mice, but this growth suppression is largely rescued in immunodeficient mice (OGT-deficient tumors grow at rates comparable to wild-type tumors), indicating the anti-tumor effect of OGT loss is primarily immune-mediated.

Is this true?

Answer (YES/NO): YES